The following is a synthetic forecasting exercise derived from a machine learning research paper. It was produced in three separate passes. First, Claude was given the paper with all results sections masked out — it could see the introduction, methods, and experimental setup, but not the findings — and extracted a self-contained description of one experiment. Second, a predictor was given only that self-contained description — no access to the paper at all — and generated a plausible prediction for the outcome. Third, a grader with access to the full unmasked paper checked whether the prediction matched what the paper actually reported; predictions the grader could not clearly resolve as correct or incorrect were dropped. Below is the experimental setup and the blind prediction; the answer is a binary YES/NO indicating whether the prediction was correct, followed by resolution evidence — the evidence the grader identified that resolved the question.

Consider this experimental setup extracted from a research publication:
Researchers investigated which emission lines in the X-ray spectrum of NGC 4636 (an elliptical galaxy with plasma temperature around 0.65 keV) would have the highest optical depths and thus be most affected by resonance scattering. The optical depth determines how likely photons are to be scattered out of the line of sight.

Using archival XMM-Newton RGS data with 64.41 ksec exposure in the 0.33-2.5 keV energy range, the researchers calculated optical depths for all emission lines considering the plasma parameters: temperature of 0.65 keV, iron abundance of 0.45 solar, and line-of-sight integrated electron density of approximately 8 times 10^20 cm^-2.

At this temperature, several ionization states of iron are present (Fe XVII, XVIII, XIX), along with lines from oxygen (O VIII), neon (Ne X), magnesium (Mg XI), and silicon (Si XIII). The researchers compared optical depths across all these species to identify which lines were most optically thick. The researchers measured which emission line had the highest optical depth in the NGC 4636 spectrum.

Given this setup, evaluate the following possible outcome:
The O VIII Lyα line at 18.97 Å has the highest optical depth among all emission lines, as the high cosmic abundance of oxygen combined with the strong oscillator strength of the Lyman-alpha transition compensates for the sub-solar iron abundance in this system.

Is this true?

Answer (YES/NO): NO